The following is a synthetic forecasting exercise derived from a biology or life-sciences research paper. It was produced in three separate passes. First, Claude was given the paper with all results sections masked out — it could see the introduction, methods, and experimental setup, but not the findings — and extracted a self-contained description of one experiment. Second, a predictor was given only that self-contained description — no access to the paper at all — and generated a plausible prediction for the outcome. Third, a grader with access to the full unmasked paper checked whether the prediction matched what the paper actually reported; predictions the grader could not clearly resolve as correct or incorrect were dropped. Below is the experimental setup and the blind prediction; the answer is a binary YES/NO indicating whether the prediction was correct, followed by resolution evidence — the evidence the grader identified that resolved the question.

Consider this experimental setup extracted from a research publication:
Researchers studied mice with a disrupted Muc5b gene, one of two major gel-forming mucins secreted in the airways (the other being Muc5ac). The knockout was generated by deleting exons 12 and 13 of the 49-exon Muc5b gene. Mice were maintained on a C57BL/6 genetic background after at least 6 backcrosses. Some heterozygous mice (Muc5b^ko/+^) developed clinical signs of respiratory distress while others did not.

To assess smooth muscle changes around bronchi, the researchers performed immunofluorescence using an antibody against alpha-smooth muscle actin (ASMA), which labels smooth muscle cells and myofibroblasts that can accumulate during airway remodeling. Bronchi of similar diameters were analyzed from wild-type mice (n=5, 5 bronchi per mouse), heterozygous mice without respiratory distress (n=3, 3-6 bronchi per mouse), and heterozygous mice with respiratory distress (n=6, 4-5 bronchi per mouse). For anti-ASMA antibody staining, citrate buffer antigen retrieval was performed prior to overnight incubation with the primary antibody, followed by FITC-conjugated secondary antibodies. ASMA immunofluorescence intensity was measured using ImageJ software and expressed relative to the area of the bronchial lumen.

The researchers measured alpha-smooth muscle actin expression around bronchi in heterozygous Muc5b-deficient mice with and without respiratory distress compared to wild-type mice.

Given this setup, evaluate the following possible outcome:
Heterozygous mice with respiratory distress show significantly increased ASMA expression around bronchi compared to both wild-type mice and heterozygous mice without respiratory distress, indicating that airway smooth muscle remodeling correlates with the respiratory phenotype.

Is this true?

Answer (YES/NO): NO